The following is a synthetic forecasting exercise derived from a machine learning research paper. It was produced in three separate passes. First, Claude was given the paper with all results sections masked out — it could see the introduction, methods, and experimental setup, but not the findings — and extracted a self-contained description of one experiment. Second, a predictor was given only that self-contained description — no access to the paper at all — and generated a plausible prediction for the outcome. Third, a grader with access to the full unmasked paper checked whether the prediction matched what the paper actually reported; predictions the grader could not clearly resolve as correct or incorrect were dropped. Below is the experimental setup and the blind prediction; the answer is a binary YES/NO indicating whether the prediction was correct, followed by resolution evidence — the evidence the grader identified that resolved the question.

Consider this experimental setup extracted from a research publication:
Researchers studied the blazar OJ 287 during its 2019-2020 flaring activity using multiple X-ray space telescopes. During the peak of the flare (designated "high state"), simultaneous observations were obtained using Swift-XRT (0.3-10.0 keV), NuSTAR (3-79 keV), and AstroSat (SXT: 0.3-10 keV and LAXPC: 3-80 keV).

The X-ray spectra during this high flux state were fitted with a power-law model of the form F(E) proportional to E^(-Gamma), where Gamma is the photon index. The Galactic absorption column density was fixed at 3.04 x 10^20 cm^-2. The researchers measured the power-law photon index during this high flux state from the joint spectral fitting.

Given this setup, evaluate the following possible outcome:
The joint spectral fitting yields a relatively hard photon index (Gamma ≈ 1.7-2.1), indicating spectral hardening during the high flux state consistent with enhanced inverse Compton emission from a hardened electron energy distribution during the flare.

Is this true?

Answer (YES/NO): NO